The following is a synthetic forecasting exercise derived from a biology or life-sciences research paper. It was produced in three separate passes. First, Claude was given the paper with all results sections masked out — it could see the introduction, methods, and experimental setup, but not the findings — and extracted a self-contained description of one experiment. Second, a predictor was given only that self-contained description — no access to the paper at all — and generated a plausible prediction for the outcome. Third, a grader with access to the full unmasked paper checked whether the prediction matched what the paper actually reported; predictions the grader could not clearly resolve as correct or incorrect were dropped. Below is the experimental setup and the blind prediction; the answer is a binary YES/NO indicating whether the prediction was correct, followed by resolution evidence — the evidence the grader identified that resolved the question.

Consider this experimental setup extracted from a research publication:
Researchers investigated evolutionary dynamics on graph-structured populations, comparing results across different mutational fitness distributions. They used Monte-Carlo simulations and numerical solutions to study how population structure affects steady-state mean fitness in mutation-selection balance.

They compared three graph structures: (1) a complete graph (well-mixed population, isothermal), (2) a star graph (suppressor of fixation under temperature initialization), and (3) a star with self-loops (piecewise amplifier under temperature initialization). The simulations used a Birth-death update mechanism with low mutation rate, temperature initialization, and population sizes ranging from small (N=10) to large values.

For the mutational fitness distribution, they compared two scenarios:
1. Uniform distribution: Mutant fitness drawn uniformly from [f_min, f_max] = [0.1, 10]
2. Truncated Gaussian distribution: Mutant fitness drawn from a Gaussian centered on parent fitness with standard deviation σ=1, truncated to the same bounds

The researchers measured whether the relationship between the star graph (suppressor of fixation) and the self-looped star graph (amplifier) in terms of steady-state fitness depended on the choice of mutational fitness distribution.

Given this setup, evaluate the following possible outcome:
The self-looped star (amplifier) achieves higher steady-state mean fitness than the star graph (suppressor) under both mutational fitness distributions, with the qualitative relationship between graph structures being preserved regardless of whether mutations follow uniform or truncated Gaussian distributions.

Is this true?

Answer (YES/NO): NO